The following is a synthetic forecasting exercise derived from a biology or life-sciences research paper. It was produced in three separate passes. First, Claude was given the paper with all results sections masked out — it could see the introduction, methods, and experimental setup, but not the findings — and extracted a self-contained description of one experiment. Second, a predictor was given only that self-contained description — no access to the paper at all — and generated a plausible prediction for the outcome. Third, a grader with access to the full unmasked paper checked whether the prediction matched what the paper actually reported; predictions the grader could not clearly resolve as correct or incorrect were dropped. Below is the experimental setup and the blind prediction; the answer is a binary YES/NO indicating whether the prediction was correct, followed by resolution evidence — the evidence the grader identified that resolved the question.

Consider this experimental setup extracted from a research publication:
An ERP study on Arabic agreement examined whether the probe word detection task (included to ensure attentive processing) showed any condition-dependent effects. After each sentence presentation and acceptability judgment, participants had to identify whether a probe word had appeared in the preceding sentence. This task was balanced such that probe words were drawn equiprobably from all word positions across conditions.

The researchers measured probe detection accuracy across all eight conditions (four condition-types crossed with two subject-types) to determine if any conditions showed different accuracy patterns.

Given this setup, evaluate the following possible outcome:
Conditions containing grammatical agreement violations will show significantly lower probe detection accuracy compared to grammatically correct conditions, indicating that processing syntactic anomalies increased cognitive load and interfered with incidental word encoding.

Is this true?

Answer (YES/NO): NO